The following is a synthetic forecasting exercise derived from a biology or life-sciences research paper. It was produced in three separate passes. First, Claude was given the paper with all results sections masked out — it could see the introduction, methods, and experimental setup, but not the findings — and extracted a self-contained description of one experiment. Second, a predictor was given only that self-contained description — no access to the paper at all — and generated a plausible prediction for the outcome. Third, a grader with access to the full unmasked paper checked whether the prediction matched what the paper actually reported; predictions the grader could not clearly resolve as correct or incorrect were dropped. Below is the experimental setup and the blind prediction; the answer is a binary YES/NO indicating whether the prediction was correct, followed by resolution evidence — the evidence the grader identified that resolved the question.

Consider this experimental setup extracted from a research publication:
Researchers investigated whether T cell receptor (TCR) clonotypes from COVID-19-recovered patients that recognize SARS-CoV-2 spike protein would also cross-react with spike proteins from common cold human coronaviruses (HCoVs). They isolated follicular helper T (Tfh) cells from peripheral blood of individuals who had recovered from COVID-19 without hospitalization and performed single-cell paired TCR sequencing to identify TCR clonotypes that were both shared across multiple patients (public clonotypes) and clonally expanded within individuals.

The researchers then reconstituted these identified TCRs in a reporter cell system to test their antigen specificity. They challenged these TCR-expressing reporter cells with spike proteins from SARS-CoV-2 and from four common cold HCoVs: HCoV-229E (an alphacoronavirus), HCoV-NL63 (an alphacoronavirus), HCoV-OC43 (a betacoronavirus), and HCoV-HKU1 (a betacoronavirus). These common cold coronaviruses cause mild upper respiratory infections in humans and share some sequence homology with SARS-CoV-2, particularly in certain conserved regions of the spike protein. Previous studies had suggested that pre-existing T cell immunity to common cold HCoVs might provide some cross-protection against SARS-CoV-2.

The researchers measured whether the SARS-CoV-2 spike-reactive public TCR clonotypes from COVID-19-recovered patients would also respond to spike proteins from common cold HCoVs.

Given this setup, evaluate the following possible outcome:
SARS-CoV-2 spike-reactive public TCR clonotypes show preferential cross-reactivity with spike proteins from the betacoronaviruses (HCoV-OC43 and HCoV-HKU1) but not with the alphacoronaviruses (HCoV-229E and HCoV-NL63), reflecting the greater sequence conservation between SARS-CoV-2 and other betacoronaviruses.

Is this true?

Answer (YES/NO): NO